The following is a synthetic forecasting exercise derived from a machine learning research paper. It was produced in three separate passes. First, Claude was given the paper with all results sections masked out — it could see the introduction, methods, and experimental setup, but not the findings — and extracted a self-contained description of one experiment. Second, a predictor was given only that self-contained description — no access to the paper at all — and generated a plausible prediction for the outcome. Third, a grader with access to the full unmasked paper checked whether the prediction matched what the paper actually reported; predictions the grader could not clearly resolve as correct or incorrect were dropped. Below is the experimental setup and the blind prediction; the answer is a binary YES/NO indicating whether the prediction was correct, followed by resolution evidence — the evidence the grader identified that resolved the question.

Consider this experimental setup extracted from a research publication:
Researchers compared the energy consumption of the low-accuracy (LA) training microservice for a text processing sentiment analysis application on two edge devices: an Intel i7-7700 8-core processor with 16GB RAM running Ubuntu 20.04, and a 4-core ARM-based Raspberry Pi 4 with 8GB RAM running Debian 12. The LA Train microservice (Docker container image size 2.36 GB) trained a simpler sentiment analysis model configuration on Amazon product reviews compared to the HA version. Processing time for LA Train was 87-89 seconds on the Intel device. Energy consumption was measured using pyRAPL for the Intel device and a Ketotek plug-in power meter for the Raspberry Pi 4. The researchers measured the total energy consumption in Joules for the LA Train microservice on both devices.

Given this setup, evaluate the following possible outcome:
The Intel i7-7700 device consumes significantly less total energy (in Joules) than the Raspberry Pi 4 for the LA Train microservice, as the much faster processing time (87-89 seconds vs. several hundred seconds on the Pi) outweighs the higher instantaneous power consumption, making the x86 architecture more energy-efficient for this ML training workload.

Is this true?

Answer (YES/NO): NO